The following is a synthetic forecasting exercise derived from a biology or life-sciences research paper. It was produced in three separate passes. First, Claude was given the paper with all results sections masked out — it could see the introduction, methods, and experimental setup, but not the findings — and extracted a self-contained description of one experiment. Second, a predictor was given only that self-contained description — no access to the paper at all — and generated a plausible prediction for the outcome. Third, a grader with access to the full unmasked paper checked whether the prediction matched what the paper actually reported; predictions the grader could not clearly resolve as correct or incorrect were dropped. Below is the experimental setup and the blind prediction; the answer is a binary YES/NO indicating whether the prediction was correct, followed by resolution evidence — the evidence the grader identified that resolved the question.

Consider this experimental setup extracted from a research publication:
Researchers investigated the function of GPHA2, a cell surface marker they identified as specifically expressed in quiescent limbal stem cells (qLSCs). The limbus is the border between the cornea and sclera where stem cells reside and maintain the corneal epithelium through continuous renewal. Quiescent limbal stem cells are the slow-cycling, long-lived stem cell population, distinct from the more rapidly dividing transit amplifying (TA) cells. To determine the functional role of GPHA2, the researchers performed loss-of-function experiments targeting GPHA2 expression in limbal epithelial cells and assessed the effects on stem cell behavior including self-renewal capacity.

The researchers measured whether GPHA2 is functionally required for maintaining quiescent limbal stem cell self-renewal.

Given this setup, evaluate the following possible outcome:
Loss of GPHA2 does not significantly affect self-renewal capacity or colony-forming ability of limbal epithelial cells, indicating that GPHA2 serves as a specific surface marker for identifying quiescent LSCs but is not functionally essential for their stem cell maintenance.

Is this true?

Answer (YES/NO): NO